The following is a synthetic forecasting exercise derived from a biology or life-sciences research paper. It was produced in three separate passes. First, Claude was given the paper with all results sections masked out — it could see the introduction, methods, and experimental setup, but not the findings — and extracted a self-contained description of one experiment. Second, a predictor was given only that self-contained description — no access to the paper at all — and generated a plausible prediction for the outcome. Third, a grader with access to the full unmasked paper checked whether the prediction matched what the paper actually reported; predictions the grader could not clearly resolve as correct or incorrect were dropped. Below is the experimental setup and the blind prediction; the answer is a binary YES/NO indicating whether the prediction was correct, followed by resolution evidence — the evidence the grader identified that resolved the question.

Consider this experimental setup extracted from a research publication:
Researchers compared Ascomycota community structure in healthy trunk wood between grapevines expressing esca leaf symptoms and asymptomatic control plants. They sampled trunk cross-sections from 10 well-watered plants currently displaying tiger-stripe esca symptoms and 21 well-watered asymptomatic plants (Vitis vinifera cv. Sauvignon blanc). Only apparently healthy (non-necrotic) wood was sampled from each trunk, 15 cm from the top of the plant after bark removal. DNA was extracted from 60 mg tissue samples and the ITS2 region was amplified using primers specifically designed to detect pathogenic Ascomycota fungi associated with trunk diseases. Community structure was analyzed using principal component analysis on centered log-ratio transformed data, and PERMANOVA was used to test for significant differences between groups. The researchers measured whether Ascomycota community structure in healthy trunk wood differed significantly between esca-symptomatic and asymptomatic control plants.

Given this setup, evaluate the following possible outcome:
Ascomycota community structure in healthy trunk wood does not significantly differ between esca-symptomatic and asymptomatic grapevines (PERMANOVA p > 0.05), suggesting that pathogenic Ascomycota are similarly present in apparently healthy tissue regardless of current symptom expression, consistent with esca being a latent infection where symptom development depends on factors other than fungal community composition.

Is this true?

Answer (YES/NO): YES